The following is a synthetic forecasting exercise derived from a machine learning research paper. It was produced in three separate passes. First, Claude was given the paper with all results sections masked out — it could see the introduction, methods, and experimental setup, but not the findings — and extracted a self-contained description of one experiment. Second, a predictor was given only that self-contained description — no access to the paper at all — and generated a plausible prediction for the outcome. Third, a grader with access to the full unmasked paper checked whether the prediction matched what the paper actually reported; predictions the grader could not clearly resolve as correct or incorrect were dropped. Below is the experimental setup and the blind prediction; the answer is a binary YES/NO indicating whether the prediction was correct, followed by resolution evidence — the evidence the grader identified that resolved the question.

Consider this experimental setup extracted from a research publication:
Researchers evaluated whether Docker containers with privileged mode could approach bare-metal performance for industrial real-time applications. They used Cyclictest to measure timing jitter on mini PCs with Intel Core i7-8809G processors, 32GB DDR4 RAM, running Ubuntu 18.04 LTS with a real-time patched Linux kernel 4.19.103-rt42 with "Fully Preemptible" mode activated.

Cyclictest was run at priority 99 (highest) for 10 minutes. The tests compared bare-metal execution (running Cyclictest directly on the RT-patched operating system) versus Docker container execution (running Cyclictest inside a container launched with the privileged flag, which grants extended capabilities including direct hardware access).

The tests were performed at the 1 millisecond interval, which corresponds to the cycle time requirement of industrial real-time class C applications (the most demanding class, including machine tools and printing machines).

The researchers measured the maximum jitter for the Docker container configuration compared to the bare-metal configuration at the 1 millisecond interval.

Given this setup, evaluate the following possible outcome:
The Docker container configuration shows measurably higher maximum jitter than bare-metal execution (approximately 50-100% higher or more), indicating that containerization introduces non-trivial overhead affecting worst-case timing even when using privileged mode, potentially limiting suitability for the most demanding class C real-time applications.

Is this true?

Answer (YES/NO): NO